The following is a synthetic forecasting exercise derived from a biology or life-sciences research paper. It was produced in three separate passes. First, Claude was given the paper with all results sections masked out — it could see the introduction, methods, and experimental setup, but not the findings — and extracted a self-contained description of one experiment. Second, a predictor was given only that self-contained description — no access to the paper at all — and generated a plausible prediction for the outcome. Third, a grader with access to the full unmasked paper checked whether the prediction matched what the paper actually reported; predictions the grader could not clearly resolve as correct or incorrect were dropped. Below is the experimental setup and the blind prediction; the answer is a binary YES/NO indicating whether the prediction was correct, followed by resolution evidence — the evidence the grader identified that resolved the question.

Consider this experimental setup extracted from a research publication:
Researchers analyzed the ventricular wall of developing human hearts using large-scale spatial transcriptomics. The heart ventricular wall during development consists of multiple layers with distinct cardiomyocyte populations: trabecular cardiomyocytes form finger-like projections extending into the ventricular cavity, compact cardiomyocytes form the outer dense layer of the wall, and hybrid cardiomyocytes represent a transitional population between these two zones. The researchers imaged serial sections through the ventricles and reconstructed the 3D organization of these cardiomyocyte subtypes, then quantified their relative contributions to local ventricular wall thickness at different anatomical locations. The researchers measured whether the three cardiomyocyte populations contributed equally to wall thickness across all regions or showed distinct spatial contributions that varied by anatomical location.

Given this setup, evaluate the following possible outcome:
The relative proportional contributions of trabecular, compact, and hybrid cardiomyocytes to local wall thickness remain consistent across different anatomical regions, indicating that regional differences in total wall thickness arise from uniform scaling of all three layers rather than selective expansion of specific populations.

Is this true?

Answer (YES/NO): NO